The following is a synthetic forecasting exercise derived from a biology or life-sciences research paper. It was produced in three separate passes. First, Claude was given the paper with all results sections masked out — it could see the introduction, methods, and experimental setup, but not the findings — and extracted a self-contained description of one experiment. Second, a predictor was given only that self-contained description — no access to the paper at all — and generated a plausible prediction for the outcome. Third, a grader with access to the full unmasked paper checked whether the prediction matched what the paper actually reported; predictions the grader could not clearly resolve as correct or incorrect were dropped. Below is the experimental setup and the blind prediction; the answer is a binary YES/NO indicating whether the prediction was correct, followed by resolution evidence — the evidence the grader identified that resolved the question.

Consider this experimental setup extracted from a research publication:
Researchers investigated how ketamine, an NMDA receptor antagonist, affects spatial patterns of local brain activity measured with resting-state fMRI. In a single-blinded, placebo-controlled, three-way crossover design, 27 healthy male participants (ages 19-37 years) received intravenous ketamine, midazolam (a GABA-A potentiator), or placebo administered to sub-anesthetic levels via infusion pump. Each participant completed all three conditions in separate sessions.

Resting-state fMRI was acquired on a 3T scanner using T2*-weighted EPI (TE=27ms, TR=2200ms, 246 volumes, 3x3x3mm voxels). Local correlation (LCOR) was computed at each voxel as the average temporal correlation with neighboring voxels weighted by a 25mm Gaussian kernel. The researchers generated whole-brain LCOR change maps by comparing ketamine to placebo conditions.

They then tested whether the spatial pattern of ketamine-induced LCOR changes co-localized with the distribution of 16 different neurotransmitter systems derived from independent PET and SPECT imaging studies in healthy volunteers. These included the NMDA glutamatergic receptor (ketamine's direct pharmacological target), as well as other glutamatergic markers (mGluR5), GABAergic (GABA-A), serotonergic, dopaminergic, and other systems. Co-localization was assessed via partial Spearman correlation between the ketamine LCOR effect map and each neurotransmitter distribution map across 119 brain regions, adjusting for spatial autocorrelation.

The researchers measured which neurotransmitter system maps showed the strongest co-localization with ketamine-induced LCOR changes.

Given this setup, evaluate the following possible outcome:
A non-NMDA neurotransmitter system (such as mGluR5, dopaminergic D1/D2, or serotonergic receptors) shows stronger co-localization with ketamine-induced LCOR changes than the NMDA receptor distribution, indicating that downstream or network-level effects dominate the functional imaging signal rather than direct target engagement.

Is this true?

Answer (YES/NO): NO